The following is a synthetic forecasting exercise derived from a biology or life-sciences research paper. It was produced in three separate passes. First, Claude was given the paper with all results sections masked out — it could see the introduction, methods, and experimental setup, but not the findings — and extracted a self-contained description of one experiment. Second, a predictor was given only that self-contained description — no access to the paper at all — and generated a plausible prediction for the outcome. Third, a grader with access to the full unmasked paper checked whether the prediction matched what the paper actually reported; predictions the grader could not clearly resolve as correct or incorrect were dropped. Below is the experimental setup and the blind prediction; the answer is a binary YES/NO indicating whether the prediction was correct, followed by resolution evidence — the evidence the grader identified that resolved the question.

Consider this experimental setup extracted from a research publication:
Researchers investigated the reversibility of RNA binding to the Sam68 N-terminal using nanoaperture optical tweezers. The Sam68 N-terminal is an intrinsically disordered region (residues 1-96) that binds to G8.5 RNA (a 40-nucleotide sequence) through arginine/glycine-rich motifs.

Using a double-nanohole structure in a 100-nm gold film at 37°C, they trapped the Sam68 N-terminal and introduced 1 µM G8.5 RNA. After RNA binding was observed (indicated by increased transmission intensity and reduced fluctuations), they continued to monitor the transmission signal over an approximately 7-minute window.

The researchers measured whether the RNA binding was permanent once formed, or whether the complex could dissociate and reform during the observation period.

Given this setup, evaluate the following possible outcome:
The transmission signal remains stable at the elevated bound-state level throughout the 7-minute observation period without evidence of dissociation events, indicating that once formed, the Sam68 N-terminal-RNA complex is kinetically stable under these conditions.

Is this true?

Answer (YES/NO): NO